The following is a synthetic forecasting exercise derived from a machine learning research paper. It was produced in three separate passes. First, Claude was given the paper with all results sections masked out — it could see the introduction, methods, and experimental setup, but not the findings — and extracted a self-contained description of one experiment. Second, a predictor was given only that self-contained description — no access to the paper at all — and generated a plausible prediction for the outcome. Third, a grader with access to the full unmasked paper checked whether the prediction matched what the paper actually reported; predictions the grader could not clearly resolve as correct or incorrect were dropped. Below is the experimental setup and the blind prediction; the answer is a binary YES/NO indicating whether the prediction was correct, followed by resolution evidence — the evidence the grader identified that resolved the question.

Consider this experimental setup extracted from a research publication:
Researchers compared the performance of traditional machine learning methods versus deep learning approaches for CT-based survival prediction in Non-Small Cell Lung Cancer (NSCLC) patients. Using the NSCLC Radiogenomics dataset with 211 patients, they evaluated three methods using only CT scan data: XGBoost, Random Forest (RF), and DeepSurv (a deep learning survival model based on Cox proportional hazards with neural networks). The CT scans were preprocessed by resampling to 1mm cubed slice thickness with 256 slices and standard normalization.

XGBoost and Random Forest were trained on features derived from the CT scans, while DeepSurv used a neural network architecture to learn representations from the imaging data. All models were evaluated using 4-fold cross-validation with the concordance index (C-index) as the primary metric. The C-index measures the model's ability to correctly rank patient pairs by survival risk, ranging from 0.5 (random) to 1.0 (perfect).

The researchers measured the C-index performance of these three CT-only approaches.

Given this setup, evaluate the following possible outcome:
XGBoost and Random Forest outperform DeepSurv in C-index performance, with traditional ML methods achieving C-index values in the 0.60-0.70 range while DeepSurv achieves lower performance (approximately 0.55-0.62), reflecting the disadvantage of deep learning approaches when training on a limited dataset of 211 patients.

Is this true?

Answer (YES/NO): NO